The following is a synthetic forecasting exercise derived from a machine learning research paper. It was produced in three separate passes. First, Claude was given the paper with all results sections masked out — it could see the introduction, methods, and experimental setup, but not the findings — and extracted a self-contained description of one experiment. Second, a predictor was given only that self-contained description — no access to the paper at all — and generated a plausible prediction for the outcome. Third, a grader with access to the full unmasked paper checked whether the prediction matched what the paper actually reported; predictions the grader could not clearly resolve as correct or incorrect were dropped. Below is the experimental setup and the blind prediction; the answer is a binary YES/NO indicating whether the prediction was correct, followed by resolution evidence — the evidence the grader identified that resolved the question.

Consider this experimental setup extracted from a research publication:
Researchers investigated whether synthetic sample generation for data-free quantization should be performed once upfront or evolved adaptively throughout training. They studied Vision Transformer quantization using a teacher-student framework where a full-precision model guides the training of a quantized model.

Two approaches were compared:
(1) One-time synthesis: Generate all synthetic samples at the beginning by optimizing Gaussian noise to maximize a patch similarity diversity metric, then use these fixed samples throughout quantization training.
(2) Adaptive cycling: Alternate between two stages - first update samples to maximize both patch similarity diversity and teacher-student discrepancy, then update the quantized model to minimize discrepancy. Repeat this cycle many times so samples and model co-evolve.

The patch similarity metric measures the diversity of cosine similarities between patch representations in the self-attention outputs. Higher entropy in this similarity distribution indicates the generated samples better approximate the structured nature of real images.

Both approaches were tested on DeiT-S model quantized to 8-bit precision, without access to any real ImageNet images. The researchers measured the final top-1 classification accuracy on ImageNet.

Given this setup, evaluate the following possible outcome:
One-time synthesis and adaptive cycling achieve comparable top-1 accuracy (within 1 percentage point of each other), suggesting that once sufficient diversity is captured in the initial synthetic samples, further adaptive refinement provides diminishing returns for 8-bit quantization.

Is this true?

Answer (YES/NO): NO